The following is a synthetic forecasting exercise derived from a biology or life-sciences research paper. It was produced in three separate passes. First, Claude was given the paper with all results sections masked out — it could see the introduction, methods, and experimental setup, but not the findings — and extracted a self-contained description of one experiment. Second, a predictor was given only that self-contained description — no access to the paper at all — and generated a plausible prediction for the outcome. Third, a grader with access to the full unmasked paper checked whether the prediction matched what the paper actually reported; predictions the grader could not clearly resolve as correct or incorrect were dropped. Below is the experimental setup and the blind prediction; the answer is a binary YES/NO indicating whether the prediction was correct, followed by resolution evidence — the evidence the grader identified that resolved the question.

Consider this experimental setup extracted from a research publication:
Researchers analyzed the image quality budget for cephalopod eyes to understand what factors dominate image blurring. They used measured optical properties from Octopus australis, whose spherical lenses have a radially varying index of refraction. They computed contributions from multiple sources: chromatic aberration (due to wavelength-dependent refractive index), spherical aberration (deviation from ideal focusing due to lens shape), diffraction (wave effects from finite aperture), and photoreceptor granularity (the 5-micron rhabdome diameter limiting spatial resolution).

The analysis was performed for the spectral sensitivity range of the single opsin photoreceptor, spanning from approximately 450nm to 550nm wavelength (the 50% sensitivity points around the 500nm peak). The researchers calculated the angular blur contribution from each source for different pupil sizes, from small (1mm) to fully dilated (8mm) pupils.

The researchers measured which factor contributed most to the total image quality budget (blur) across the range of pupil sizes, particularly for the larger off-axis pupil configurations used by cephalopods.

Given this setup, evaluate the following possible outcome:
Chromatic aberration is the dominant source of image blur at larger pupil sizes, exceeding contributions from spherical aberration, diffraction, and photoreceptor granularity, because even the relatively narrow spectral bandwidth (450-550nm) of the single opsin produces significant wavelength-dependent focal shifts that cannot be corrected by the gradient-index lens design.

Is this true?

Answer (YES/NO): YES